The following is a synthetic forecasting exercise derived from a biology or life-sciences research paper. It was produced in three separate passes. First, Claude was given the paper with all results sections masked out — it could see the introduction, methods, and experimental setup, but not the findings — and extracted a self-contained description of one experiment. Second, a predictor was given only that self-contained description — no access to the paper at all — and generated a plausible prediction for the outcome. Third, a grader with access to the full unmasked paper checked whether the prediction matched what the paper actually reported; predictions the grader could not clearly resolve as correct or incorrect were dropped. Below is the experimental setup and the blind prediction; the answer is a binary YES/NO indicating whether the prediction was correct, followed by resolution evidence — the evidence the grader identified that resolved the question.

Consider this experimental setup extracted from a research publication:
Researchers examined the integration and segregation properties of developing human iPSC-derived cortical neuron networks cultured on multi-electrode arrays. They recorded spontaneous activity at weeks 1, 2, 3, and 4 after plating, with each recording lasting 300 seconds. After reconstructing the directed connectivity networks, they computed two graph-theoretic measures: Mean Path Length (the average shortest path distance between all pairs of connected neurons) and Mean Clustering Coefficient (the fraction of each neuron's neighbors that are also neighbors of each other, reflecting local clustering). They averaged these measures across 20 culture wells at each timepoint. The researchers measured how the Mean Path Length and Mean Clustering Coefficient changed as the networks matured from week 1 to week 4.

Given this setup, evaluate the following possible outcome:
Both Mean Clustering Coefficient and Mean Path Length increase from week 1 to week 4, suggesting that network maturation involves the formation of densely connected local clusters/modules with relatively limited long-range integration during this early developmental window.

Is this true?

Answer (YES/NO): NO